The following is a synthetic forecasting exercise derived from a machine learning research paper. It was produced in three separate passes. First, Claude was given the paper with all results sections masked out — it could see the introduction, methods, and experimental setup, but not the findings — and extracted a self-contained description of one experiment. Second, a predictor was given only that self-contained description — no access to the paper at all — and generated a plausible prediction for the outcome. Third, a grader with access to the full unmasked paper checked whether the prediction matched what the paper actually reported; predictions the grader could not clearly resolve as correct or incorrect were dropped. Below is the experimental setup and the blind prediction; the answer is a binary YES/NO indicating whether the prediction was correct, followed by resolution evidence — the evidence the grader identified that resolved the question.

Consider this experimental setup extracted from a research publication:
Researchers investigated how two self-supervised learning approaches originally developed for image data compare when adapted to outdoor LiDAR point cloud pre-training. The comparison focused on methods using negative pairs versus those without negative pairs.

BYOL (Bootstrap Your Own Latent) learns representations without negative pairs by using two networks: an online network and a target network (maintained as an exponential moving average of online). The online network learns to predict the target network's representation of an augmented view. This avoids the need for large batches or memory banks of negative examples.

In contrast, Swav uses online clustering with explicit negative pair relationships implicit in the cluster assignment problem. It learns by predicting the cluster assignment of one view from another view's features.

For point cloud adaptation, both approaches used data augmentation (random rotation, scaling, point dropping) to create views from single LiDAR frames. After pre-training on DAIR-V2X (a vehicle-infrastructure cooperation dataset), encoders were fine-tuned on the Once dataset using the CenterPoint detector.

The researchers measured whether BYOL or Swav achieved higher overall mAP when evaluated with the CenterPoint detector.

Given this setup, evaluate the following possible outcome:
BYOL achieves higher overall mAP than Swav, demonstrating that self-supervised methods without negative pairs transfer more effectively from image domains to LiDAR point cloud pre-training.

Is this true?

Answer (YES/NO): NO